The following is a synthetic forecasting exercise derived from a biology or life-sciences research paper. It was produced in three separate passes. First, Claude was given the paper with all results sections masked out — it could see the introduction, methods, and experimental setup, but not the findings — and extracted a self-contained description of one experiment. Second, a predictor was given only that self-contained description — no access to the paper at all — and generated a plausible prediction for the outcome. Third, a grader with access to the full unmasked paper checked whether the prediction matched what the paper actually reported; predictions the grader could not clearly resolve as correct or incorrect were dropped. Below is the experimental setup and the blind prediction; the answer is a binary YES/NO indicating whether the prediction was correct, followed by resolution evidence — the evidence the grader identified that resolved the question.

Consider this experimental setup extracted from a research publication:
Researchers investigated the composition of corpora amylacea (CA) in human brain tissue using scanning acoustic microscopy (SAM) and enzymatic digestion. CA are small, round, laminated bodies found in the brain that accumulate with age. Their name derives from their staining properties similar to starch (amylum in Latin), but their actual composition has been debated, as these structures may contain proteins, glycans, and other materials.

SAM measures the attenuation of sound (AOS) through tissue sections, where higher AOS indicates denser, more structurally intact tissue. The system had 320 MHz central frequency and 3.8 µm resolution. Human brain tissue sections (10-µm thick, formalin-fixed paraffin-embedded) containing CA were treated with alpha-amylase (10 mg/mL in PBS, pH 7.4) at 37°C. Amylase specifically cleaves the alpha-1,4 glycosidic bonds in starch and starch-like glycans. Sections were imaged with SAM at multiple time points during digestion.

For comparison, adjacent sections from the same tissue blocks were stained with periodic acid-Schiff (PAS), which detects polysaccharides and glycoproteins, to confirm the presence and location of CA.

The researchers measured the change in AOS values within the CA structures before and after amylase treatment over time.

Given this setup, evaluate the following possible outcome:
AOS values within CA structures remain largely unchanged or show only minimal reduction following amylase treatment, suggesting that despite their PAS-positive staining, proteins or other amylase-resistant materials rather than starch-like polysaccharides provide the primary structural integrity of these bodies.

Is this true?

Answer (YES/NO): YES